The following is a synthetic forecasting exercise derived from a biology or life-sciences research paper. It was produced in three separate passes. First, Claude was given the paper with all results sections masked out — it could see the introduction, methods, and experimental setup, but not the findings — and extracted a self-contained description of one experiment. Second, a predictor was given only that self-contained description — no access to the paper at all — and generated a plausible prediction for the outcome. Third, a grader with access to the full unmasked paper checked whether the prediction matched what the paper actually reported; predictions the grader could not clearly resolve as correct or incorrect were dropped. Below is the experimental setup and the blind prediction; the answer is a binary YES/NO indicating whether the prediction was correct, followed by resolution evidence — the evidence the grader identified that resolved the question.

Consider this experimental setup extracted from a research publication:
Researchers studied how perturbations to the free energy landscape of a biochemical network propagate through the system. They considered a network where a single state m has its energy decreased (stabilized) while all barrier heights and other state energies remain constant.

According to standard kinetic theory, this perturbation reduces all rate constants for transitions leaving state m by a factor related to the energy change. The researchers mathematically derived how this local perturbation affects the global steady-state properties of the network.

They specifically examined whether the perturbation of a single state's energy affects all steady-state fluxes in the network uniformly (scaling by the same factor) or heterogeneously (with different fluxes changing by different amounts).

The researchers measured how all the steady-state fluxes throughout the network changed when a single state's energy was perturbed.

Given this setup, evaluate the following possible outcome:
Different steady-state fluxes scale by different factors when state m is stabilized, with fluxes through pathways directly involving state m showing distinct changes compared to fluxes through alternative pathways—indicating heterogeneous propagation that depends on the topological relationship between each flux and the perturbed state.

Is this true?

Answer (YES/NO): NO